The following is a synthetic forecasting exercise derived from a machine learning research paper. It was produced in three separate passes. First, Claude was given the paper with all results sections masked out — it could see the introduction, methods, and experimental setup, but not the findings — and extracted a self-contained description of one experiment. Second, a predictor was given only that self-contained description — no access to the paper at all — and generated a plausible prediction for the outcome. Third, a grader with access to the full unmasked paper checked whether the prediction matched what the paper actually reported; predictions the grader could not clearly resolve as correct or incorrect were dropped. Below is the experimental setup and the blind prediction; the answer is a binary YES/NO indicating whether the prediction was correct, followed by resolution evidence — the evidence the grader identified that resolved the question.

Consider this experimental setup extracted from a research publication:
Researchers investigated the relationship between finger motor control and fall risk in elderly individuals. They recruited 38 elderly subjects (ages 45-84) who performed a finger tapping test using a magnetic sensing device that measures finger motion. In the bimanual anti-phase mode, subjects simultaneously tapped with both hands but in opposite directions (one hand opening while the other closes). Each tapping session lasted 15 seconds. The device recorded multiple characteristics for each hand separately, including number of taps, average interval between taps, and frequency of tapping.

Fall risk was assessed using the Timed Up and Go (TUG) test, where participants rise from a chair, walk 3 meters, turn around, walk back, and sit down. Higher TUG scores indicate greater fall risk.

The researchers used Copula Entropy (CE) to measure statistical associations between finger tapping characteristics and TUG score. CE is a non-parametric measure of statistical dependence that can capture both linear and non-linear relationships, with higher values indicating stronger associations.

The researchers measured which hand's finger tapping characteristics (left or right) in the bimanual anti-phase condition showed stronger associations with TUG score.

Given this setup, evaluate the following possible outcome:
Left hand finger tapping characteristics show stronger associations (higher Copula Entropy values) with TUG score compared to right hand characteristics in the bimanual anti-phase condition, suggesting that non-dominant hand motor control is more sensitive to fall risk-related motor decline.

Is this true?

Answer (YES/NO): YES